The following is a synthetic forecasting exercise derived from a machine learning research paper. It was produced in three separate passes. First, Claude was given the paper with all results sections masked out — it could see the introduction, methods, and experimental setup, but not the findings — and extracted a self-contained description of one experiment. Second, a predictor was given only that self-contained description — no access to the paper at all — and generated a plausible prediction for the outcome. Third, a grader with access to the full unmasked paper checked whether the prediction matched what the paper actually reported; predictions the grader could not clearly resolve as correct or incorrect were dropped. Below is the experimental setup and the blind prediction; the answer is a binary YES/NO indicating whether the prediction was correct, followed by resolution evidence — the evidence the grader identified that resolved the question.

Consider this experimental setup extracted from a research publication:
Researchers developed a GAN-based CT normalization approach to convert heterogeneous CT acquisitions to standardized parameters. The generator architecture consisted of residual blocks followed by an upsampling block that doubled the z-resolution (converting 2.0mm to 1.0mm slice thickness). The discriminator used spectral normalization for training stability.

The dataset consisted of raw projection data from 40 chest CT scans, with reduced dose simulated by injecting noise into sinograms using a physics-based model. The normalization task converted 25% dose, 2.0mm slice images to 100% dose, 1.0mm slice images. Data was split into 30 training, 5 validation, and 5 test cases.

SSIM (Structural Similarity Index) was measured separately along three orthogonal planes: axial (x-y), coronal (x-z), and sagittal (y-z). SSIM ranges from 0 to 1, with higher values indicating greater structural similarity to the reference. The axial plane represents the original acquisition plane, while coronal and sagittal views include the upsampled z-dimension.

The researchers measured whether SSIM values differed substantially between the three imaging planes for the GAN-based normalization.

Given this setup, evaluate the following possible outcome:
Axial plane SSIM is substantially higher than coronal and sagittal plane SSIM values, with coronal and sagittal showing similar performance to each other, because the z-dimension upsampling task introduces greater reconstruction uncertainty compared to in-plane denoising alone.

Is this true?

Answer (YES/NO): NO